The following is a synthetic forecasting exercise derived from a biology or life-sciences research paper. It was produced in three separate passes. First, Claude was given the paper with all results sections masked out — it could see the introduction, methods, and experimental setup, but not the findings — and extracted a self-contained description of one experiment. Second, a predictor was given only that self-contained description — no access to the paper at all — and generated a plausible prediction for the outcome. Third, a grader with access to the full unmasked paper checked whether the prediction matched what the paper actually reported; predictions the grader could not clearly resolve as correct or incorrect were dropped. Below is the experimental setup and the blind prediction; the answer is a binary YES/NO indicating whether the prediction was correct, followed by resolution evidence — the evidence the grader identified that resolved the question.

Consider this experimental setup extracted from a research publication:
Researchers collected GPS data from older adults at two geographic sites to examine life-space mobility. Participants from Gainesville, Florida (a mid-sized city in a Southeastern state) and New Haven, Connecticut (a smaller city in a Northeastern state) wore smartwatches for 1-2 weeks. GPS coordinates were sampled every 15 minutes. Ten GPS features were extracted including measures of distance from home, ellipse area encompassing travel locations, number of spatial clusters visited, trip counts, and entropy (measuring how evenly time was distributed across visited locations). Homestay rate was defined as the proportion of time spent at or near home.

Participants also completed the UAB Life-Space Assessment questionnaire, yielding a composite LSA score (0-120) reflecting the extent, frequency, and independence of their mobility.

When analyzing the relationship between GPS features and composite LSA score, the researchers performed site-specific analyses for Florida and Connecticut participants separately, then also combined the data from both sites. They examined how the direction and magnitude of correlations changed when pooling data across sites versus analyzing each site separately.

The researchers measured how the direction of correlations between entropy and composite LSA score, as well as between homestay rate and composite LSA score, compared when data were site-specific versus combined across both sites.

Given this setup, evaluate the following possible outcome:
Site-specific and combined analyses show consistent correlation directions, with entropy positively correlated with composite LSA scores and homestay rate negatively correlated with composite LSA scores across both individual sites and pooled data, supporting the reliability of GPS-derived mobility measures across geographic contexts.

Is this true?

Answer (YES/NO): NO